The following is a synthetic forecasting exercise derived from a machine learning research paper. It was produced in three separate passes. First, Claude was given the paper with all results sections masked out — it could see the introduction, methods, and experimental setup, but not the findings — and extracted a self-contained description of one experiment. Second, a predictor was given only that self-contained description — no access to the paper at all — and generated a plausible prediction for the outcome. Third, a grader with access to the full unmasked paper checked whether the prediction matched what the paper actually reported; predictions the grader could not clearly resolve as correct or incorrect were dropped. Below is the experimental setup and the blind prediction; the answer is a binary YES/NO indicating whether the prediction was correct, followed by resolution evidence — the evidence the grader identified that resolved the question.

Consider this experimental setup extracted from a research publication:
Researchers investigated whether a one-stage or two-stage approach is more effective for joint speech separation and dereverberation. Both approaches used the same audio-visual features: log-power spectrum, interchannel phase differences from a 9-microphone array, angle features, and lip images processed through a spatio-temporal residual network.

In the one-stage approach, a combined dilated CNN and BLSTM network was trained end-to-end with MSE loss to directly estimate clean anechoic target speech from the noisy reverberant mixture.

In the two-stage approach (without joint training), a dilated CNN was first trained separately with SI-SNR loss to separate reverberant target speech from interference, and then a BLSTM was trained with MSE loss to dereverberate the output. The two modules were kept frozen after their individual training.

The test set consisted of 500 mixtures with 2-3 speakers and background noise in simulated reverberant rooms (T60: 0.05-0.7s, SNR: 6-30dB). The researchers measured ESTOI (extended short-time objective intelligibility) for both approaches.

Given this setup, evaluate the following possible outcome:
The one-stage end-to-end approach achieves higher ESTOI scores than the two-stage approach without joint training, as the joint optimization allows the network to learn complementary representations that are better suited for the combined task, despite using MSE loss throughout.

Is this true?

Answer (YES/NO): NO